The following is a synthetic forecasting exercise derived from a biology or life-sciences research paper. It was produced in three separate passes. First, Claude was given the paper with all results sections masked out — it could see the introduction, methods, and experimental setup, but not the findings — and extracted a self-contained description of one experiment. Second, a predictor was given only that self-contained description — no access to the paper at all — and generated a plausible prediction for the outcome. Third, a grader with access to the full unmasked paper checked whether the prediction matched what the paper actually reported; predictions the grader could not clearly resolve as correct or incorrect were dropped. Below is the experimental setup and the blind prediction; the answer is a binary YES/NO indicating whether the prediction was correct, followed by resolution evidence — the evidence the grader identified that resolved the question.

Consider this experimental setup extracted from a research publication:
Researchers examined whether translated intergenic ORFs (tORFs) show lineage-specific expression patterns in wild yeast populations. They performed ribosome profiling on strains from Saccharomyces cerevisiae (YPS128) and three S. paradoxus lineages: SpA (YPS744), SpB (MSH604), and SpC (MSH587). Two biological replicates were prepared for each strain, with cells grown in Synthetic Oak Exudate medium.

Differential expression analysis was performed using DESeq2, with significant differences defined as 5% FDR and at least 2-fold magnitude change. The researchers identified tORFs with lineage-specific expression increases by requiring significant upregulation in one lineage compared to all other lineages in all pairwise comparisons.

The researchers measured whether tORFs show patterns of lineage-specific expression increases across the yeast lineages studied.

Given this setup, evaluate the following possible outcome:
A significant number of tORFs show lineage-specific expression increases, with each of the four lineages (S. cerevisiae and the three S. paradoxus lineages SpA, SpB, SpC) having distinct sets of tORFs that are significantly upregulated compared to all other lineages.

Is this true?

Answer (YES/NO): NO